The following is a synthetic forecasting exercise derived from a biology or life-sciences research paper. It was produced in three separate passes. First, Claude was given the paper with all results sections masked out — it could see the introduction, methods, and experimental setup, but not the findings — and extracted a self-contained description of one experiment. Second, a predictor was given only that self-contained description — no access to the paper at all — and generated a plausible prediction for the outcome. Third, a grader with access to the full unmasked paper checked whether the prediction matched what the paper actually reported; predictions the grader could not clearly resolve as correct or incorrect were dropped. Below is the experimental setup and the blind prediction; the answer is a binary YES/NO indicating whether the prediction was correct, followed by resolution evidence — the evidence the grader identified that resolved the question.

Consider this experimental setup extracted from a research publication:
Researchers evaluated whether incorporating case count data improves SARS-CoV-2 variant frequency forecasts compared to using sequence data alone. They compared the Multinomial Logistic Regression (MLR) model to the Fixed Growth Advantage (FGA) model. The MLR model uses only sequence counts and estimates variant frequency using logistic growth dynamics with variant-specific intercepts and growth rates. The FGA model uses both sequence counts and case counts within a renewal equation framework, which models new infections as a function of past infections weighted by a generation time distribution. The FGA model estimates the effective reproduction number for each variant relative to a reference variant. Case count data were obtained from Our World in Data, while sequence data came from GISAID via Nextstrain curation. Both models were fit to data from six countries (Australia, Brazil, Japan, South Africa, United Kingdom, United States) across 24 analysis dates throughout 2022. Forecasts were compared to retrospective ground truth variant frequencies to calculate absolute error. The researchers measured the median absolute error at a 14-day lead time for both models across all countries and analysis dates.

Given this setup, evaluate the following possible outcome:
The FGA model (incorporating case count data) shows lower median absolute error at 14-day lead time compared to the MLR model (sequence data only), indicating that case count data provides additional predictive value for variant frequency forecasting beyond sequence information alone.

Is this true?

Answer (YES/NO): NO